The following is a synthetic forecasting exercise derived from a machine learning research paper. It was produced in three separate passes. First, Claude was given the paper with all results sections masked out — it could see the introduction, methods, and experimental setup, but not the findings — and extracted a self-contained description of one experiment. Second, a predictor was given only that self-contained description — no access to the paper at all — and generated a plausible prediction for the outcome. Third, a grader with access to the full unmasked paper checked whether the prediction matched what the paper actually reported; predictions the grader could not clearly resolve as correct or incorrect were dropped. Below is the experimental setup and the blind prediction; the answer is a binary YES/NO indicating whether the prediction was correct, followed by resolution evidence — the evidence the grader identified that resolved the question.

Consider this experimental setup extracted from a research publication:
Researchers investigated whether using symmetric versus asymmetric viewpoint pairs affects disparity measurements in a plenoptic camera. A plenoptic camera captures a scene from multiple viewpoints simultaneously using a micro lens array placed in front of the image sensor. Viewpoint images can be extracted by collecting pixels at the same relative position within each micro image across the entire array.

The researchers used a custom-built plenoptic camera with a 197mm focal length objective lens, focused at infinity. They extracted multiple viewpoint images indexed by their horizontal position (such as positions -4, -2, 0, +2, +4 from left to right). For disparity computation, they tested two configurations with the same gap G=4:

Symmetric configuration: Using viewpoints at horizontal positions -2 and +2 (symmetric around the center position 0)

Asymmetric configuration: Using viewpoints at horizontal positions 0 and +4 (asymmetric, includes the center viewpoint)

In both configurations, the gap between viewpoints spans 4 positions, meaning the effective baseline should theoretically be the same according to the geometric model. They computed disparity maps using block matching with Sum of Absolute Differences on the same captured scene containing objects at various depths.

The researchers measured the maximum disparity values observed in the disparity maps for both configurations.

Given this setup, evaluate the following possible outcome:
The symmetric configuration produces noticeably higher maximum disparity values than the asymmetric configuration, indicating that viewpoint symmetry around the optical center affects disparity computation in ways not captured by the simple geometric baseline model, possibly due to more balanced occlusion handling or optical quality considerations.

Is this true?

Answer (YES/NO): NO